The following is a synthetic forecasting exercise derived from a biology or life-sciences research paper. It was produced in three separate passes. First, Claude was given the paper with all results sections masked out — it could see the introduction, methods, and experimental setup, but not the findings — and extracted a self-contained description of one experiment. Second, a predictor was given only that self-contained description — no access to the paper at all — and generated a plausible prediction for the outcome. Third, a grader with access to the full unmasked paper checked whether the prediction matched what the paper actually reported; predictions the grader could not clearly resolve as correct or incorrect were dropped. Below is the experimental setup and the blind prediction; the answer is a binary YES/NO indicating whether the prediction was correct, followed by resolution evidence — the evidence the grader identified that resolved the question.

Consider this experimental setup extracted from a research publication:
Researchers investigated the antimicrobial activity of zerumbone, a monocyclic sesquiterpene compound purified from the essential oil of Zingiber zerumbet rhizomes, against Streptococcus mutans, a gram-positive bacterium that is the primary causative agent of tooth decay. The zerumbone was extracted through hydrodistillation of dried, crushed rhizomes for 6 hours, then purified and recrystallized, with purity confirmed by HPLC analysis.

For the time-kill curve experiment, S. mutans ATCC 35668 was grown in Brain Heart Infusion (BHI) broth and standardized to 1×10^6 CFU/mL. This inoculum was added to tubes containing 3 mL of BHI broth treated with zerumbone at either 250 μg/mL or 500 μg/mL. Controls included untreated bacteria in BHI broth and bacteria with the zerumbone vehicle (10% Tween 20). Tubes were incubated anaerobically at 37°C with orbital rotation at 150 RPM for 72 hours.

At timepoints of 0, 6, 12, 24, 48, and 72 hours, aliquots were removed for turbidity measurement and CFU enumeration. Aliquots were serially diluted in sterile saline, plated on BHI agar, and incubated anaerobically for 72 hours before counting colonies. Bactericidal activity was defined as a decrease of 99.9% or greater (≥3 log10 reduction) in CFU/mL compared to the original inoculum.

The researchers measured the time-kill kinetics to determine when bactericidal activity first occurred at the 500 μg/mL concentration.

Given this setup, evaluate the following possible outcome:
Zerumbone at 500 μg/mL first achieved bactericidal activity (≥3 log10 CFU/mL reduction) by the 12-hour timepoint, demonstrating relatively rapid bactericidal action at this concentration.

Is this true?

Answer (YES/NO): NO